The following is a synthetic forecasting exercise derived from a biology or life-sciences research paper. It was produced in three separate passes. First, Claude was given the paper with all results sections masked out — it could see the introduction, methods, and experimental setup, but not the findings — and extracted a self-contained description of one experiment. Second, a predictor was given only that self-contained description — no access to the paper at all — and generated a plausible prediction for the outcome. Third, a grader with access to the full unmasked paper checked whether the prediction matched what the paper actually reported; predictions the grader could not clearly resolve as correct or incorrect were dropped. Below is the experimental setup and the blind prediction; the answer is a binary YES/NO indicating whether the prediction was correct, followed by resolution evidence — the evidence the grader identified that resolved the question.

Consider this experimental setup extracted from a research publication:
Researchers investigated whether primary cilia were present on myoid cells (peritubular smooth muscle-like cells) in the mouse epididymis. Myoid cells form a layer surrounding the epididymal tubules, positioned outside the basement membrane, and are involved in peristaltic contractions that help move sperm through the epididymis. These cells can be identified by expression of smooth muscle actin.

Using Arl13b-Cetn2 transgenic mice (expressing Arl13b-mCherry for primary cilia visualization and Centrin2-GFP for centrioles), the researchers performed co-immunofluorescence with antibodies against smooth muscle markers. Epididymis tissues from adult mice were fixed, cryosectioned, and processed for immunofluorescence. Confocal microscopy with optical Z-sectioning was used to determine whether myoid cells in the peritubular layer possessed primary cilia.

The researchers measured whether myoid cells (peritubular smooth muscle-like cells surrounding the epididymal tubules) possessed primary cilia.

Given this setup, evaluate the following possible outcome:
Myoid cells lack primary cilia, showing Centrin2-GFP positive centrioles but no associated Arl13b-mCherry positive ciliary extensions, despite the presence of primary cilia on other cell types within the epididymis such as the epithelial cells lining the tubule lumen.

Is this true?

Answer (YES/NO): NO